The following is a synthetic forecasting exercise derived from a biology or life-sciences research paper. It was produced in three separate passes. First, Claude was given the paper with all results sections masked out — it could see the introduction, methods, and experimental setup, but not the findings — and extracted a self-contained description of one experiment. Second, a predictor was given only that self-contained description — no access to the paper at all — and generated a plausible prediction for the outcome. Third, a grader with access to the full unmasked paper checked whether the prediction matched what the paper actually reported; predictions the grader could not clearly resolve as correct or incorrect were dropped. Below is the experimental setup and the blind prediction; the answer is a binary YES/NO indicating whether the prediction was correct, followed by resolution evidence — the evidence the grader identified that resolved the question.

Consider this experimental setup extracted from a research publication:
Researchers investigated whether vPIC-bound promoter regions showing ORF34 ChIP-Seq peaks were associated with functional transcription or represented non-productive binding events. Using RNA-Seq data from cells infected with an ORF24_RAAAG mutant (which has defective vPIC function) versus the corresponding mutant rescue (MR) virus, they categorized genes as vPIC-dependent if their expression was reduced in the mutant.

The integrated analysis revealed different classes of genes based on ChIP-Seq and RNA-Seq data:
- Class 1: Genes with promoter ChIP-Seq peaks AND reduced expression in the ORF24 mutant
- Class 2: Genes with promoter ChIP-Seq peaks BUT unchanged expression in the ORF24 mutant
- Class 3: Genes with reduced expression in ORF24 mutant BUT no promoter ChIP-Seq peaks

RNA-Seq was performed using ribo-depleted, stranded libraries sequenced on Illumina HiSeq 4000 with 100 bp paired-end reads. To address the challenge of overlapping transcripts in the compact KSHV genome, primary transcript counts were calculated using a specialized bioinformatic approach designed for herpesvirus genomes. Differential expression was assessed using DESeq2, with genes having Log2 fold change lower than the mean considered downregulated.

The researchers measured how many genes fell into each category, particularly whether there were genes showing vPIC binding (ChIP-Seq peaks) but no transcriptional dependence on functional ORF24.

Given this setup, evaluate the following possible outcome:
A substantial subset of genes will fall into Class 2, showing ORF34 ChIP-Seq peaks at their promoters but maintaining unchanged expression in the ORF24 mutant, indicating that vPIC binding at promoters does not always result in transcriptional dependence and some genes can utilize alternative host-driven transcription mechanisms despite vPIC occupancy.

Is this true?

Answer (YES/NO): YES